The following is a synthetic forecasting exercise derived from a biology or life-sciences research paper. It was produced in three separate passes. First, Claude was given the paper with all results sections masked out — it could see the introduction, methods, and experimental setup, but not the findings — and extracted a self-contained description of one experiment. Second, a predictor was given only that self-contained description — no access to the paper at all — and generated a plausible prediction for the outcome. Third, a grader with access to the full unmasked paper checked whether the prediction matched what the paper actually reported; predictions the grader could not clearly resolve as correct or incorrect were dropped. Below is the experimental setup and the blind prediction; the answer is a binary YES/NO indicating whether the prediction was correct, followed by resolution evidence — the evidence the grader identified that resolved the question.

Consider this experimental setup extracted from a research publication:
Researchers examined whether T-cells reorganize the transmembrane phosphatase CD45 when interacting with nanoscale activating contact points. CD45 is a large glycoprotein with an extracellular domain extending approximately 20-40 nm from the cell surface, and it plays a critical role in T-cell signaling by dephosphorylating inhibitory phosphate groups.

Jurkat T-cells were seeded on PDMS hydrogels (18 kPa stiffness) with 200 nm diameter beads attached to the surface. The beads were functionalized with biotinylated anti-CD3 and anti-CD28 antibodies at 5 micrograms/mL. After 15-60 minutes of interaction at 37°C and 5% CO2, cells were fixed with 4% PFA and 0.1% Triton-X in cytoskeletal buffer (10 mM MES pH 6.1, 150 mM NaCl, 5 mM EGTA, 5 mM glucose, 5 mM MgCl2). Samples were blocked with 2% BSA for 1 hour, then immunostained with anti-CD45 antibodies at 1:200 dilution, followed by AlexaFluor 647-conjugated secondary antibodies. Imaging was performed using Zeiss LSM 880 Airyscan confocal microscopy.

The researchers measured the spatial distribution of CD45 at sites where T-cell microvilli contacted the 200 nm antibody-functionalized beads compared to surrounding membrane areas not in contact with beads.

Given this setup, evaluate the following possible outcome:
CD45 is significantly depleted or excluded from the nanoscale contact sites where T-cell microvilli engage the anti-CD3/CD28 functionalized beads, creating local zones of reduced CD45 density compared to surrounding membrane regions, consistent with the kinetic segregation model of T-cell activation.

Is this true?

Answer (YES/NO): YES